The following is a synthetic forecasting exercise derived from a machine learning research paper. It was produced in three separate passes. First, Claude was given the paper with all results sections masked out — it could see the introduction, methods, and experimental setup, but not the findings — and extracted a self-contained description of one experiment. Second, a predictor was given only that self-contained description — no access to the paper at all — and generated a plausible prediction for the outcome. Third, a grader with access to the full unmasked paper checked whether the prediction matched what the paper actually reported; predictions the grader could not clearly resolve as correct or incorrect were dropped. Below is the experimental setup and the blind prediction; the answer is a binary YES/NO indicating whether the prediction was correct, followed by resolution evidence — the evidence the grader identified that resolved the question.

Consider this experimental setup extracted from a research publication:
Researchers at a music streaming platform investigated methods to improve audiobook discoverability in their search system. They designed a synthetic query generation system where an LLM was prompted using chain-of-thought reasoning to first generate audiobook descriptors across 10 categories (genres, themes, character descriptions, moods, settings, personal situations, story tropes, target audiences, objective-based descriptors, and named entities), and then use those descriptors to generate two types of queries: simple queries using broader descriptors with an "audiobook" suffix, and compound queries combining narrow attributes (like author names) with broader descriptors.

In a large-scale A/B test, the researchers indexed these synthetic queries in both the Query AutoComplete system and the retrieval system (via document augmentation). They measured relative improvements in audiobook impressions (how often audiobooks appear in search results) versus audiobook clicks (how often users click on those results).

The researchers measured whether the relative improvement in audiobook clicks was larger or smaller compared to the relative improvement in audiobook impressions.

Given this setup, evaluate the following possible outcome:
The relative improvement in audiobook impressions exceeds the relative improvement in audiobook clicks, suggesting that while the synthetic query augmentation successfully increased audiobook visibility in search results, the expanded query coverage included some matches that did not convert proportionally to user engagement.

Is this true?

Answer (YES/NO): NO